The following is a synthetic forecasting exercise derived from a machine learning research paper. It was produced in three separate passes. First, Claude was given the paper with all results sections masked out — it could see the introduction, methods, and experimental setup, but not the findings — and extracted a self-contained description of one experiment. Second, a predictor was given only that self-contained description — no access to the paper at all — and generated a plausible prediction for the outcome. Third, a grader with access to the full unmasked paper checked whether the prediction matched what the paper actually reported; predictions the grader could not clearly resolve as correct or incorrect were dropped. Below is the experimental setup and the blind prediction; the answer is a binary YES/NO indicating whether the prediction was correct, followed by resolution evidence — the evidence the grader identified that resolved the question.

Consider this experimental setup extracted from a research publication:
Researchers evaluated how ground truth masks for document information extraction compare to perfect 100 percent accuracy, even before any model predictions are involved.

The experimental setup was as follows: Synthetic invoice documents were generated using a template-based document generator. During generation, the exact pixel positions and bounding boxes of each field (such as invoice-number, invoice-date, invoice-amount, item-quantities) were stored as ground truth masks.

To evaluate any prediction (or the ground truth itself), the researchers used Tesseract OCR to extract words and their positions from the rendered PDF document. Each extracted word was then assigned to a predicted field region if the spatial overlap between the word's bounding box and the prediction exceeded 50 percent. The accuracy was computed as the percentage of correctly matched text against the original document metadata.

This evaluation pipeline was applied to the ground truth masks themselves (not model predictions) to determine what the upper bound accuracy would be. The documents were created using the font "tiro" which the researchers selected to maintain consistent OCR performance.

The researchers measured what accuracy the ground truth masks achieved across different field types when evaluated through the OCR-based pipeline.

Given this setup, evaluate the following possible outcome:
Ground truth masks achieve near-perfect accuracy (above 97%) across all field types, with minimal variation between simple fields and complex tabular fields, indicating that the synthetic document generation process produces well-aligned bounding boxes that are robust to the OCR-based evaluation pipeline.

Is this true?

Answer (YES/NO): NO